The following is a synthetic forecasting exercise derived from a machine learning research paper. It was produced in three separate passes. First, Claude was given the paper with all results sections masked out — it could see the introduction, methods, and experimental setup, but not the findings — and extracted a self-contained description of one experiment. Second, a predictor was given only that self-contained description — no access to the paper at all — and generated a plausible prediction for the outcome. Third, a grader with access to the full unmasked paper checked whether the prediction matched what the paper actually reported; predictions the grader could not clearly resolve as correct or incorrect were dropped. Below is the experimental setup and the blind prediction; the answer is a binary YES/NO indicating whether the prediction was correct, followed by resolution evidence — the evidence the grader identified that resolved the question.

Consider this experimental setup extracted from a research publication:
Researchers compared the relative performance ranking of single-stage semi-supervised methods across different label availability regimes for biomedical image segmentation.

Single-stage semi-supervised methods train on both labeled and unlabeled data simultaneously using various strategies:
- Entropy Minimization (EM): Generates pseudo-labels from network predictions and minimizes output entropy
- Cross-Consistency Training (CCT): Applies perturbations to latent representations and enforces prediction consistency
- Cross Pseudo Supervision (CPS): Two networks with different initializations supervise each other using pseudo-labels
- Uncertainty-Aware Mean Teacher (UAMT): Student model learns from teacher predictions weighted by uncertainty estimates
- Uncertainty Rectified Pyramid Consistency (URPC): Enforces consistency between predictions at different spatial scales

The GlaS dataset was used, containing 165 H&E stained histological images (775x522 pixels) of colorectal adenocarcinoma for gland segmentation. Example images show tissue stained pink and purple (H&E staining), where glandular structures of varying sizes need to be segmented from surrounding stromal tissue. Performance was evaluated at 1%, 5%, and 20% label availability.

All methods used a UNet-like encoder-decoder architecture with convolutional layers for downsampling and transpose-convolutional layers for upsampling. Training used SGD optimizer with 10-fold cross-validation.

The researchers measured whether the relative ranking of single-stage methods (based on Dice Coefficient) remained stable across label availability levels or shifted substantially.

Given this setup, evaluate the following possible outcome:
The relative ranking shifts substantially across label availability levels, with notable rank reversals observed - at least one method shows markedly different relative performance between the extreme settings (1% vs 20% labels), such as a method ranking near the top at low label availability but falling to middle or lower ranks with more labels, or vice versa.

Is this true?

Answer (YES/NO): YES